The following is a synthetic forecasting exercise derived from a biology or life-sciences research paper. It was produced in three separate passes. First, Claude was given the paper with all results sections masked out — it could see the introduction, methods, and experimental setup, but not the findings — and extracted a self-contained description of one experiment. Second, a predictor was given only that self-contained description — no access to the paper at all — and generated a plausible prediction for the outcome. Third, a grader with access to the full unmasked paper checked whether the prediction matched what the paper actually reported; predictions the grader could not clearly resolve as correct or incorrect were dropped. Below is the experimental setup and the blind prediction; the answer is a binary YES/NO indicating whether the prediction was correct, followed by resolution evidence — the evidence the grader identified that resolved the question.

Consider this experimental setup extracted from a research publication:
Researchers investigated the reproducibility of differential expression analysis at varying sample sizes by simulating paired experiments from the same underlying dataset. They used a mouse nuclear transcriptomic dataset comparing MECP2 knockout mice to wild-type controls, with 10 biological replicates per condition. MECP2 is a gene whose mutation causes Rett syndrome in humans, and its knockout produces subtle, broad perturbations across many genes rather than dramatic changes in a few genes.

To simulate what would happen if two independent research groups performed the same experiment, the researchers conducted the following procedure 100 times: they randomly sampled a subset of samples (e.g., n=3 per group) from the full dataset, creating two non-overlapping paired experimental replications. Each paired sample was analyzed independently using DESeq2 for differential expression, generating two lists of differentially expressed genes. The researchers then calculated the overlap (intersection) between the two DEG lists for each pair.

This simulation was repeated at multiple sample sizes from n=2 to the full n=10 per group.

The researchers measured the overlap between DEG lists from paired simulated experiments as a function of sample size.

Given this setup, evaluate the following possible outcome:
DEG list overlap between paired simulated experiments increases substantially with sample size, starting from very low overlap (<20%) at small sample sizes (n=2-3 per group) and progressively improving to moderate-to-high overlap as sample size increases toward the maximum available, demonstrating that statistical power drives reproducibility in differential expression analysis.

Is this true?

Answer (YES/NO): NO